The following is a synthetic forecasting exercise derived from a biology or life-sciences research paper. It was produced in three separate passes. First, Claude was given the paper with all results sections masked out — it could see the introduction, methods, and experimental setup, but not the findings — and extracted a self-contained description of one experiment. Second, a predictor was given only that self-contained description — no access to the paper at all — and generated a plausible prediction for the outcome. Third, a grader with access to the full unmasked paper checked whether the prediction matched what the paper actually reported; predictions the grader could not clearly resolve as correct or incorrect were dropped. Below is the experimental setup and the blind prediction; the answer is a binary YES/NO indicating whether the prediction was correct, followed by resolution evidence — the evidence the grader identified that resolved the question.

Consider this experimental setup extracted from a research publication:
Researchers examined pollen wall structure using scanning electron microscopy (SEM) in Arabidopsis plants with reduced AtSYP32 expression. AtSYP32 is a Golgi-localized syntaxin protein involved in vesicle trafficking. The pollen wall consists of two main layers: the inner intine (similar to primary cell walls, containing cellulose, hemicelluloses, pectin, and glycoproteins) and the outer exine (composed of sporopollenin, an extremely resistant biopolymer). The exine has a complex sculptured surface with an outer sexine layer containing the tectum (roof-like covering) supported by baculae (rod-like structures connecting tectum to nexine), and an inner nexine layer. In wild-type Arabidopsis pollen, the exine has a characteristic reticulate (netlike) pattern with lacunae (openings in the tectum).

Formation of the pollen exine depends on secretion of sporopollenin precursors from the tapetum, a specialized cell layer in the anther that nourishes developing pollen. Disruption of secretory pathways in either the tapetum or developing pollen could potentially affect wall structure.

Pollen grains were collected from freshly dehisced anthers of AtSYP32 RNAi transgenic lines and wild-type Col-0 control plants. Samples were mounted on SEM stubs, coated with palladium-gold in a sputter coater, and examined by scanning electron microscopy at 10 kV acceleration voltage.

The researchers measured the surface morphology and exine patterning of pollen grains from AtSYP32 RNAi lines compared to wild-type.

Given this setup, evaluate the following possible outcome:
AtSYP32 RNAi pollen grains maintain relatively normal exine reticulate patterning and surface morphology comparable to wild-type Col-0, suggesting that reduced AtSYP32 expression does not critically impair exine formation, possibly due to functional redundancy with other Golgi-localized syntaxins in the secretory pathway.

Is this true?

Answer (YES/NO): NO